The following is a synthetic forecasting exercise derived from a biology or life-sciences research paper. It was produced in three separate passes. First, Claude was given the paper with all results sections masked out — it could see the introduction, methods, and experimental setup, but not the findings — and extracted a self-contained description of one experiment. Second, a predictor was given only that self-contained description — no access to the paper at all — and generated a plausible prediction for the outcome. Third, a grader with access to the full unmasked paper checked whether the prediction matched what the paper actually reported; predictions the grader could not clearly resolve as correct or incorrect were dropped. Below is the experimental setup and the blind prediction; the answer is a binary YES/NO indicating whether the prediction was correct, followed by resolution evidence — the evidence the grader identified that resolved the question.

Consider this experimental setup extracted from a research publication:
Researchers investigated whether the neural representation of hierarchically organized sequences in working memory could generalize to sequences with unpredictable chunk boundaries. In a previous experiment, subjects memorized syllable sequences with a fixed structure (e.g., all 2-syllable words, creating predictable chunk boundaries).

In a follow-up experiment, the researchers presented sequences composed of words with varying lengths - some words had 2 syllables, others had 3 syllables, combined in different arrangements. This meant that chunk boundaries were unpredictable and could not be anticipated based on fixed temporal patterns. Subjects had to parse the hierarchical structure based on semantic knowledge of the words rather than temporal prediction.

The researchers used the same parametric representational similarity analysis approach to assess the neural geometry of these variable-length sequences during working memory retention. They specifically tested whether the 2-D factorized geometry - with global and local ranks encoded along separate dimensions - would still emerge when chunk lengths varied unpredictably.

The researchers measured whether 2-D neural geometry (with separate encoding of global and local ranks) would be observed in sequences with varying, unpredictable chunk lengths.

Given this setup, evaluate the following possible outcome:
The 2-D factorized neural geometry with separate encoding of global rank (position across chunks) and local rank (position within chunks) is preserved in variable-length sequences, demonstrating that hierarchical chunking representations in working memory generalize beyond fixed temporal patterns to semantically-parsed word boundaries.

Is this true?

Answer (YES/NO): YES